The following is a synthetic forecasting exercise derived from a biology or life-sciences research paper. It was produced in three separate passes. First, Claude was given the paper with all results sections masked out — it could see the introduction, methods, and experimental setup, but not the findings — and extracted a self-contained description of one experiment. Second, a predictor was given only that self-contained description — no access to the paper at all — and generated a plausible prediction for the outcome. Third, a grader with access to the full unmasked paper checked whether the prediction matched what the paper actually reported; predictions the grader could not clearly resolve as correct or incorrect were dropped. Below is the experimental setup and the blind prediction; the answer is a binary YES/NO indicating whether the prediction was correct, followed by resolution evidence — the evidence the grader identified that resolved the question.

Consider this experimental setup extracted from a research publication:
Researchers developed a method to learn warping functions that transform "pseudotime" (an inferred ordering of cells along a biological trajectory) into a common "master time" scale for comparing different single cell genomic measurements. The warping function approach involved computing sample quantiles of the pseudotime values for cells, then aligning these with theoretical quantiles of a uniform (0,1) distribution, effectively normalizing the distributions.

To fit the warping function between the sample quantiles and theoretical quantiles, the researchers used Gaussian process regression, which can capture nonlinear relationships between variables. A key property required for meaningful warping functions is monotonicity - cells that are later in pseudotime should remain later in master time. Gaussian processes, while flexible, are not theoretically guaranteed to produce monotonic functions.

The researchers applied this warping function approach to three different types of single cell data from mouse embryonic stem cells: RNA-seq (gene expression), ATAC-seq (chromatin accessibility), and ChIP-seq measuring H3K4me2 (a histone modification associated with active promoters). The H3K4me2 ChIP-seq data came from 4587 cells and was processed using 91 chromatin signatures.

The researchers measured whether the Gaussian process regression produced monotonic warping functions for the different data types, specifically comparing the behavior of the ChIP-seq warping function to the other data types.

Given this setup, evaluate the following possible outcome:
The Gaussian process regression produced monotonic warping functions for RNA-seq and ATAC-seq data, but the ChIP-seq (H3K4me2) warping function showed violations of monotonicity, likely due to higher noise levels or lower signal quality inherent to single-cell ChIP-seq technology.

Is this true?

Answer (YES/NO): YES